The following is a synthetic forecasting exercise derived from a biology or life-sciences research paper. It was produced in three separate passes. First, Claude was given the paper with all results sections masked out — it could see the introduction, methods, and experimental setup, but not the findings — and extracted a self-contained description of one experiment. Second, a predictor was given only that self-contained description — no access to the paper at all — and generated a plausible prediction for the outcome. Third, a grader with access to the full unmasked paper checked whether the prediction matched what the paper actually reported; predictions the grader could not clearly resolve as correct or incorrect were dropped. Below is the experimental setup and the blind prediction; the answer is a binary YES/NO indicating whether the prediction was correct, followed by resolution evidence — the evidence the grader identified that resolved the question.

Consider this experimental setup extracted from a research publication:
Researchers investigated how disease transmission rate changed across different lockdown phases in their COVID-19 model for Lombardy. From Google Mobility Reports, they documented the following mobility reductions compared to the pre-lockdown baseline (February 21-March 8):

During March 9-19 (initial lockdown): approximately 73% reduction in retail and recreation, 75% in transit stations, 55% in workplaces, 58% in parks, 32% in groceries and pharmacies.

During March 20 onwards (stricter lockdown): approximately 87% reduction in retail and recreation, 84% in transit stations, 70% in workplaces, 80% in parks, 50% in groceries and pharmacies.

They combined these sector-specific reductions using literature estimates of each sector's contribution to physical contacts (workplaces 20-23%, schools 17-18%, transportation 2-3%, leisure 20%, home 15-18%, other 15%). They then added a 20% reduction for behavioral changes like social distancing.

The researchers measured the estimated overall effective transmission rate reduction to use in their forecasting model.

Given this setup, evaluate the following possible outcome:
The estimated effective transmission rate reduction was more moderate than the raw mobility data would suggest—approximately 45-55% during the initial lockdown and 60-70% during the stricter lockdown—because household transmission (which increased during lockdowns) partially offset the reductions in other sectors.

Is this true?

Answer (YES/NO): NO